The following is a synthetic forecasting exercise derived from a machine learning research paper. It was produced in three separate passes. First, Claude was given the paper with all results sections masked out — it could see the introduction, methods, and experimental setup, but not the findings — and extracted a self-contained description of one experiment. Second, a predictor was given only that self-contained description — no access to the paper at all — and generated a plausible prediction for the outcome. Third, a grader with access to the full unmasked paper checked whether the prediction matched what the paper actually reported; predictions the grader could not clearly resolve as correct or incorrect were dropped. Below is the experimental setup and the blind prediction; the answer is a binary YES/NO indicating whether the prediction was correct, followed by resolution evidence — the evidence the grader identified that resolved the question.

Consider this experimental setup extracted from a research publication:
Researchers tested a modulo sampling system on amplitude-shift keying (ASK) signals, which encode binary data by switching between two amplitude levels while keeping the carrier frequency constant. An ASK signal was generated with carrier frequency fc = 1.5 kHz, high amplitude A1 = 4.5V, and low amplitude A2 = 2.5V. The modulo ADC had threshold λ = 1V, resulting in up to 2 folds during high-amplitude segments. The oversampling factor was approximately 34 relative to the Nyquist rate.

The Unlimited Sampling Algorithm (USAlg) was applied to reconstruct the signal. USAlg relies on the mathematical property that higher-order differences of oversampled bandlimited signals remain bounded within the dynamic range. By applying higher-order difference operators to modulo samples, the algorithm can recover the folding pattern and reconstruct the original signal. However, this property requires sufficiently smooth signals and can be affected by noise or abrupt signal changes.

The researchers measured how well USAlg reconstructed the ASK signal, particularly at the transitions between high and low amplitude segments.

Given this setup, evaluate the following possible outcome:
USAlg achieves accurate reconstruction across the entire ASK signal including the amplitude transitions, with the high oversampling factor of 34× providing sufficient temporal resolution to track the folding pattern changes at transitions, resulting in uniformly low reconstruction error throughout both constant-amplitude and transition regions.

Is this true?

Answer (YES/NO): NO